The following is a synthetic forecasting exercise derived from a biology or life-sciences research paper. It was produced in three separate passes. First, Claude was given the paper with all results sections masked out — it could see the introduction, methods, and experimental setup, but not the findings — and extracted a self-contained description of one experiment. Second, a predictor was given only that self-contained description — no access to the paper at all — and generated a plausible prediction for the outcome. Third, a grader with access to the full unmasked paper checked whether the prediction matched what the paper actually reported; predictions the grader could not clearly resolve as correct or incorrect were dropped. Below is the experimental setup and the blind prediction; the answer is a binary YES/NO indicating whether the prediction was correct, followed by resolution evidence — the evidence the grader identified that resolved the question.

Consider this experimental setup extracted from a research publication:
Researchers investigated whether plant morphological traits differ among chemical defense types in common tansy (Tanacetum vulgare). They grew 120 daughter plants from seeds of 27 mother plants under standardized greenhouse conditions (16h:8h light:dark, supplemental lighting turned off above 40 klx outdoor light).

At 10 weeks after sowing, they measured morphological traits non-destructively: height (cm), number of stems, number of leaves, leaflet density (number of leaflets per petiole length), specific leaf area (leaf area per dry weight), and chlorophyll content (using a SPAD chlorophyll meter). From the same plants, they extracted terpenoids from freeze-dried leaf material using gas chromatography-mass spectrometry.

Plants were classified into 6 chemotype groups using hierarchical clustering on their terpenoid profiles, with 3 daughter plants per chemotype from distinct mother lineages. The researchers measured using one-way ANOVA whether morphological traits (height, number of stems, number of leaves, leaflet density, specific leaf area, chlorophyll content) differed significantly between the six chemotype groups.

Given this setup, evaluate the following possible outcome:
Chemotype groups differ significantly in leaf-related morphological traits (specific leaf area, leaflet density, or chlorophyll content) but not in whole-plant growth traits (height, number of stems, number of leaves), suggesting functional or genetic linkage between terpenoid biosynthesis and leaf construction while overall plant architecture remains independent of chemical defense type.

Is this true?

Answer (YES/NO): NO